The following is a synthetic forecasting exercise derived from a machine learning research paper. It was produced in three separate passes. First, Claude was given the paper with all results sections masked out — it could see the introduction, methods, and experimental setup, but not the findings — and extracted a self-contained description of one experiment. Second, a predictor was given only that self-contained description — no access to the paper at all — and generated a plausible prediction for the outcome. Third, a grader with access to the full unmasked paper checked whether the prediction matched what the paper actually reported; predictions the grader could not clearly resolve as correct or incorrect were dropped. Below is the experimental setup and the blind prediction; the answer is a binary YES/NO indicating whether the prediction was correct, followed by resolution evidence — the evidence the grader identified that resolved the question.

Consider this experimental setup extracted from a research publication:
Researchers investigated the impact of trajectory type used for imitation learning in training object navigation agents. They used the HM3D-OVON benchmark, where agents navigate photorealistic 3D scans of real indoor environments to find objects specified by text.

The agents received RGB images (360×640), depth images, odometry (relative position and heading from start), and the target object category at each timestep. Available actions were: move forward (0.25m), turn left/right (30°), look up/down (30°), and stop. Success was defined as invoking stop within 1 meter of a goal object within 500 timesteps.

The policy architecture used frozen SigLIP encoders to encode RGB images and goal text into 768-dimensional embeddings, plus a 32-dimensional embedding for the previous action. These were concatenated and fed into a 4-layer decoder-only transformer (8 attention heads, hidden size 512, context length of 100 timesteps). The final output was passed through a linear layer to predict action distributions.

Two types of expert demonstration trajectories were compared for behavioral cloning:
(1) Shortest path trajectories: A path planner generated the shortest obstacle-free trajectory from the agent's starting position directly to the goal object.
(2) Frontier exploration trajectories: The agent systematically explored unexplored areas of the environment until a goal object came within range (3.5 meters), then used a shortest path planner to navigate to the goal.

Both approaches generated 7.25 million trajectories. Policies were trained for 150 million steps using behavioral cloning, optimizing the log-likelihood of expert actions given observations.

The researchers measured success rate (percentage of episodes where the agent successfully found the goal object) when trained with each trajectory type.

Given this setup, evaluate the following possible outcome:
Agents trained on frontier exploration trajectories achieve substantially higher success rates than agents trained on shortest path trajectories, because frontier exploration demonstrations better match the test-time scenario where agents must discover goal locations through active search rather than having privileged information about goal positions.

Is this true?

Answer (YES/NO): YES